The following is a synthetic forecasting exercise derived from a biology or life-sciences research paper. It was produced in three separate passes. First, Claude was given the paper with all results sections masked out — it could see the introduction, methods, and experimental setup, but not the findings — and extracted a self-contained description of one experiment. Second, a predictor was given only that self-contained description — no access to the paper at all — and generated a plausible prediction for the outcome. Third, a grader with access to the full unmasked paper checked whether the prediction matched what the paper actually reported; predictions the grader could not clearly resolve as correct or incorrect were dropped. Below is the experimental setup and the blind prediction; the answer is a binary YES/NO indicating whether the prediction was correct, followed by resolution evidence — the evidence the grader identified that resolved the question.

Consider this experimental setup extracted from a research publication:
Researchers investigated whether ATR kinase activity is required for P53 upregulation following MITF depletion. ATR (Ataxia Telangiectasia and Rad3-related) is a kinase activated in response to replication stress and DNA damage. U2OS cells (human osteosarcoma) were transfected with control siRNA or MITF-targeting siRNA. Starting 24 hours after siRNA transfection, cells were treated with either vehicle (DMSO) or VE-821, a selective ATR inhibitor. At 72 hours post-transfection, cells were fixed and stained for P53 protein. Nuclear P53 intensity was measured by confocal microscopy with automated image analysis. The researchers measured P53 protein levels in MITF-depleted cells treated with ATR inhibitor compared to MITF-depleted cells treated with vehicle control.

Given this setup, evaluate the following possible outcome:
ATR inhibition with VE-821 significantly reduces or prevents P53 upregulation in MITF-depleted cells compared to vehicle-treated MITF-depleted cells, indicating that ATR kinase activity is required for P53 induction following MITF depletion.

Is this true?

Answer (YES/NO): YES